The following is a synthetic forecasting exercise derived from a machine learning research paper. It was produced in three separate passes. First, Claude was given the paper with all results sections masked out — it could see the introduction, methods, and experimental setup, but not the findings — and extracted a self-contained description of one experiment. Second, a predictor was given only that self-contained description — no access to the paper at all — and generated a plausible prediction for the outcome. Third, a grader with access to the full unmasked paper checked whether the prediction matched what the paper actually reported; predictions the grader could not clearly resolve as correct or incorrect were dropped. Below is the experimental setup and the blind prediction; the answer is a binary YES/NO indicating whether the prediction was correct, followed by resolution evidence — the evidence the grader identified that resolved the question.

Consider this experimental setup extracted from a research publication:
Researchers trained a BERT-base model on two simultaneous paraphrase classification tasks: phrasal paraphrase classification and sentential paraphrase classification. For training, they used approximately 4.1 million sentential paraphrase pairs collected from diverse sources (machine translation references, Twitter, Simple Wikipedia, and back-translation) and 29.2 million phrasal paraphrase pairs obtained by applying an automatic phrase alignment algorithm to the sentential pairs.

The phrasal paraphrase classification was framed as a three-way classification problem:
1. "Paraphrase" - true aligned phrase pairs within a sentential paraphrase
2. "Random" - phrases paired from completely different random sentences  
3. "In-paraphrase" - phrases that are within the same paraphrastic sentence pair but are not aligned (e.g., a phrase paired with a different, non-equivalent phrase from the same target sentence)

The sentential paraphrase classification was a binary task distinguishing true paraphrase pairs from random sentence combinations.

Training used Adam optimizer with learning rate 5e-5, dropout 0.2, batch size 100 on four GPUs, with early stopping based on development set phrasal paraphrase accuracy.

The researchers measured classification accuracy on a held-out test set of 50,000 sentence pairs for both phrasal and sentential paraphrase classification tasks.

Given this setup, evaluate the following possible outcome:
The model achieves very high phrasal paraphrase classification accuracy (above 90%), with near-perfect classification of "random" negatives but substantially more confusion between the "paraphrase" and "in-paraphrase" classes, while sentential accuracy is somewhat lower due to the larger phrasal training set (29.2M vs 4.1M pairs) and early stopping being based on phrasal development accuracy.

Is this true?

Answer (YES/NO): NO